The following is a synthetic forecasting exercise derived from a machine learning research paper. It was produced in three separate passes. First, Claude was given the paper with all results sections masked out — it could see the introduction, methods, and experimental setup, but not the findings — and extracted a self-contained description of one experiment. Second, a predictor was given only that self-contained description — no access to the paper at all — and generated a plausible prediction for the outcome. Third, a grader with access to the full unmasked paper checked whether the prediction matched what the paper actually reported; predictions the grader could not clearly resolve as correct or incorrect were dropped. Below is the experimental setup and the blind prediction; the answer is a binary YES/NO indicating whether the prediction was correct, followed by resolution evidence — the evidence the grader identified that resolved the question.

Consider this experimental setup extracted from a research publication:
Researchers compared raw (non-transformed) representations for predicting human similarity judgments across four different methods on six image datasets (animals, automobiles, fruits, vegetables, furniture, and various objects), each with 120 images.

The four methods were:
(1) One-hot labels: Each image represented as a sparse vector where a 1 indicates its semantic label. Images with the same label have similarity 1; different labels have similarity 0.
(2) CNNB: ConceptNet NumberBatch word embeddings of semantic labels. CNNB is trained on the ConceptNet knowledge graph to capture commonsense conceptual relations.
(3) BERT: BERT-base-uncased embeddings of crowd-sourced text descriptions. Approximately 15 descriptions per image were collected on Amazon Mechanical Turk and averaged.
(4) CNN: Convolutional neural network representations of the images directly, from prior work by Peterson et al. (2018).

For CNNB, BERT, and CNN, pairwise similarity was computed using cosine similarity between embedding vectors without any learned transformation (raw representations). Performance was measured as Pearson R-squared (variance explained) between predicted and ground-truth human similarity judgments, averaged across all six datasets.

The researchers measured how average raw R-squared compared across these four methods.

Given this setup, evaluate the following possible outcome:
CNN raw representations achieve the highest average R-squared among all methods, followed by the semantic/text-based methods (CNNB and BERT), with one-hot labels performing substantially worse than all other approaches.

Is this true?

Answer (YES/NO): NO